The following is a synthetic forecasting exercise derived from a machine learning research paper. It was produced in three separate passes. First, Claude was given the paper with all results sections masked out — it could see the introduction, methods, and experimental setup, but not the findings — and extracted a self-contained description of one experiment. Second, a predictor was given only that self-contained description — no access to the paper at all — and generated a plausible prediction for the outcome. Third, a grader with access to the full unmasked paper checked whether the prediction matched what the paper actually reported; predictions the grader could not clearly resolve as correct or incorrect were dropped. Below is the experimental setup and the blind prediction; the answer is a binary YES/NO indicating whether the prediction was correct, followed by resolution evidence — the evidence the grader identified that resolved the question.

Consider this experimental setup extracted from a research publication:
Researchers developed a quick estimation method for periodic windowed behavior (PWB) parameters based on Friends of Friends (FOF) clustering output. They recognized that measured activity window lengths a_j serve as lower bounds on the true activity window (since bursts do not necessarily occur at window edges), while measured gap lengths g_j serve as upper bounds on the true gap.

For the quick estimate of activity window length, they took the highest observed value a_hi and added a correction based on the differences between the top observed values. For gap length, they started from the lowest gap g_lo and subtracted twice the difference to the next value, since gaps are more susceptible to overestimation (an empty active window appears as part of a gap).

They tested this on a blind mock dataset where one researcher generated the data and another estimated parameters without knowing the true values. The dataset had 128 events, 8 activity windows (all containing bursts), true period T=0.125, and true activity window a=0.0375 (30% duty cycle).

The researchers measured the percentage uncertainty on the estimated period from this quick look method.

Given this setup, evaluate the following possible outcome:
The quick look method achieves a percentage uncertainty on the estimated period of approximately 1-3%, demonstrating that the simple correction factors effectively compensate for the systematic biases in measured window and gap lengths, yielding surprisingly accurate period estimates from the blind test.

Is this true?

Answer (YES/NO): YES